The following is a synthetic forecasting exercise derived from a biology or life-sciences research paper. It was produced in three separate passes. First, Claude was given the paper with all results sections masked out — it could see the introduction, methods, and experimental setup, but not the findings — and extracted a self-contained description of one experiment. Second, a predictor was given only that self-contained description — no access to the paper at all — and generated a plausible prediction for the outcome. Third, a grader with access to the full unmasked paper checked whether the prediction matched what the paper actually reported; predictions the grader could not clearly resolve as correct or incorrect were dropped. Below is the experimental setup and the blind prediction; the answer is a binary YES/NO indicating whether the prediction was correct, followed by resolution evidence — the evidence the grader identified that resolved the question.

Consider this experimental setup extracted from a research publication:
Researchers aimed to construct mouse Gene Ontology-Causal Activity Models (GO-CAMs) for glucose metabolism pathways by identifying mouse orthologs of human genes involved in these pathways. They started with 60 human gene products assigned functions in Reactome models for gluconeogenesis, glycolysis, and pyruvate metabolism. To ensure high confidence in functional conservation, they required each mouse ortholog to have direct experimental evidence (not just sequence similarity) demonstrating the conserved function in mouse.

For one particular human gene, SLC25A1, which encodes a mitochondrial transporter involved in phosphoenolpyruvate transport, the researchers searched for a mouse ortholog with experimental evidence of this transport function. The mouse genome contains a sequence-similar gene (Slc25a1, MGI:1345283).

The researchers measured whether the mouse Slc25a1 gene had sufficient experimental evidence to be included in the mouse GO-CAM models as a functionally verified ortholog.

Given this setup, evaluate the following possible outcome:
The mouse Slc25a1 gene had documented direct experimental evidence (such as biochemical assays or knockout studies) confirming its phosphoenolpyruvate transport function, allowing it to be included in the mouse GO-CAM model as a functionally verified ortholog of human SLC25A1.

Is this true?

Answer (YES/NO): NO